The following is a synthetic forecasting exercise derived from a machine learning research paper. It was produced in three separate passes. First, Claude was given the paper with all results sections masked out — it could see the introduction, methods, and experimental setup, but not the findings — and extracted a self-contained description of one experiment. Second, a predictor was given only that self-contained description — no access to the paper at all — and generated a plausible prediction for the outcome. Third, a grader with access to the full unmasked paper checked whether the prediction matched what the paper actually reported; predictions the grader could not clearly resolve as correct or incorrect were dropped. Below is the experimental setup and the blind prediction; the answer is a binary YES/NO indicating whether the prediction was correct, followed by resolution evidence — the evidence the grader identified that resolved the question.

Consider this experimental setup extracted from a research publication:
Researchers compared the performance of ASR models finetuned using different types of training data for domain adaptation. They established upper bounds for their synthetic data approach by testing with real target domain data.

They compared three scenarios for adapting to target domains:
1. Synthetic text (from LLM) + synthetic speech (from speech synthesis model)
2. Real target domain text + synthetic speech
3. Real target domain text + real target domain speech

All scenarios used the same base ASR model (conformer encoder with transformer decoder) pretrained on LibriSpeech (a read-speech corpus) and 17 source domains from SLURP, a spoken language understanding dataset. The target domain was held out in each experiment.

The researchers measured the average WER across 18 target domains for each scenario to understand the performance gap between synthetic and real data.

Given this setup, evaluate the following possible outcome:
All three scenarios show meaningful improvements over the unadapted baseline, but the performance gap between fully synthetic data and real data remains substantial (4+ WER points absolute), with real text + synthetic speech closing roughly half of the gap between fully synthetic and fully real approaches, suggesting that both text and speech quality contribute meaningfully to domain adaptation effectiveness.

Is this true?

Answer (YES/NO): NO